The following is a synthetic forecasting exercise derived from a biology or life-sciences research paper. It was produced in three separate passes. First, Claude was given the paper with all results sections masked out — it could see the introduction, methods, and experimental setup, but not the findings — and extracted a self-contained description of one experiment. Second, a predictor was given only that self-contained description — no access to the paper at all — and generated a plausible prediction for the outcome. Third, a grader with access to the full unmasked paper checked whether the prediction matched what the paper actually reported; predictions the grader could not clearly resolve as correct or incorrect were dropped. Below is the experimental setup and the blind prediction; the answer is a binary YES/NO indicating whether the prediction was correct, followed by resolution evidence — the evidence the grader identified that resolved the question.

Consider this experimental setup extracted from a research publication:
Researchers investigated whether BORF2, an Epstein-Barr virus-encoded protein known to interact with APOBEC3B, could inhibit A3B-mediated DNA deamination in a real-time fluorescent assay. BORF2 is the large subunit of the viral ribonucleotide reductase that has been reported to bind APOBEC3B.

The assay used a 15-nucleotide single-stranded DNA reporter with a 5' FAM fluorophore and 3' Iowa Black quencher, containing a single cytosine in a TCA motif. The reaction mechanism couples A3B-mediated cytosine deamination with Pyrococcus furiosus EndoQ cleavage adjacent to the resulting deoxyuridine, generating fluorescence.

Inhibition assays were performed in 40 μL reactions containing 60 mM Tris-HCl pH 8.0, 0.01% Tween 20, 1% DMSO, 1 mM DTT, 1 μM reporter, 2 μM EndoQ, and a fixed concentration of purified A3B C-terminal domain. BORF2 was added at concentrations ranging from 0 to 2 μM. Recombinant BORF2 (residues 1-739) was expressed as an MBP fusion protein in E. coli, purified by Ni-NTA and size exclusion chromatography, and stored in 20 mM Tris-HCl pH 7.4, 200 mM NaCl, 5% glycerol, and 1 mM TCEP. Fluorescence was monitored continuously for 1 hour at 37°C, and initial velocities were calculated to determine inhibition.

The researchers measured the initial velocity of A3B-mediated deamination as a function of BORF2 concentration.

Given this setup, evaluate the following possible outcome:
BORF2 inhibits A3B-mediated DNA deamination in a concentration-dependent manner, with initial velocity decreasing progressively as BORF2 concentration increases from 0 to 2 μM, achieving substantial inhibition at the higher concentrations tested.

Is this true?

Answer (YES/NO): YES